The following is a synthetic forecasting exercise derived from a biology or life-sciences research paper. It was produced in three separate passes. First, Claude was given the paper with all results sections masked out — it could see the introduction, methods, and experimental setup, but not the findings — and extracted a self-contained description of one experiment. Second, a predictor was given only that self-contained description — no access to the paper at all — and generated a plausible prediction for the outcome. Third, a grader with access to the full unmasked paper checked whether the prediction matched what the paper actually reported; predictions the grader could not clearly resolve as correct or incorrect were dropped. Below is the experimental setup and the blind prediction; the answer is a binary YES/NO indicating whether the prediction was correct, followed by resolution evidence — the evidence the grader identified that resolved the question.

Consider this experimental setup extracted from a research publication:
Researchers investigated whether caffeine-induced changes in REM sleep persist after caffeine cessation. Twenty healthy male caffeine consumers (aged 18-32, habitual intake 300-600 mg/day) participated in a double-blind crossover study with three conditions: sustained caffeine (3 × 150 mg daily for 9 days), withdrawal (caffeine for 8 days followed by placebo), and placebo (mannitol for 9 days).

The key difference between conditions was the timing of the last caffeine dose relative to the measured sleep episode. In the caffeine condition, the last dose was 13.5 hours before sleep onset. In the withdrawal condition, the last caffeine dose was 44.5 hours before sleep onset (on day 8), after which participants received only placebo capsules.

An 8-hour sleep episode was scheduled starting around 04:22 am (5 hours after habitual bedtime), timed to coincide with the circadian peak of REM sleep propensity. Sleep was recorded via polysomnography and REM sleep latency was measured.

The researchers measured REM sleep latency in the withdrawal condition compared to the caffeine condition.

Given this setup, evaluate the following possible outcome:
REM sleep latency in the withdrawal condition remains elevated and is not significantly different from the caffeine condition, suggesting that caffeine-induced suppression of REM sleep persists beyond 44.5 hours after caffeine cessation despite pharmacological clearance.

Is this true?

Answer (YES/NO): NO